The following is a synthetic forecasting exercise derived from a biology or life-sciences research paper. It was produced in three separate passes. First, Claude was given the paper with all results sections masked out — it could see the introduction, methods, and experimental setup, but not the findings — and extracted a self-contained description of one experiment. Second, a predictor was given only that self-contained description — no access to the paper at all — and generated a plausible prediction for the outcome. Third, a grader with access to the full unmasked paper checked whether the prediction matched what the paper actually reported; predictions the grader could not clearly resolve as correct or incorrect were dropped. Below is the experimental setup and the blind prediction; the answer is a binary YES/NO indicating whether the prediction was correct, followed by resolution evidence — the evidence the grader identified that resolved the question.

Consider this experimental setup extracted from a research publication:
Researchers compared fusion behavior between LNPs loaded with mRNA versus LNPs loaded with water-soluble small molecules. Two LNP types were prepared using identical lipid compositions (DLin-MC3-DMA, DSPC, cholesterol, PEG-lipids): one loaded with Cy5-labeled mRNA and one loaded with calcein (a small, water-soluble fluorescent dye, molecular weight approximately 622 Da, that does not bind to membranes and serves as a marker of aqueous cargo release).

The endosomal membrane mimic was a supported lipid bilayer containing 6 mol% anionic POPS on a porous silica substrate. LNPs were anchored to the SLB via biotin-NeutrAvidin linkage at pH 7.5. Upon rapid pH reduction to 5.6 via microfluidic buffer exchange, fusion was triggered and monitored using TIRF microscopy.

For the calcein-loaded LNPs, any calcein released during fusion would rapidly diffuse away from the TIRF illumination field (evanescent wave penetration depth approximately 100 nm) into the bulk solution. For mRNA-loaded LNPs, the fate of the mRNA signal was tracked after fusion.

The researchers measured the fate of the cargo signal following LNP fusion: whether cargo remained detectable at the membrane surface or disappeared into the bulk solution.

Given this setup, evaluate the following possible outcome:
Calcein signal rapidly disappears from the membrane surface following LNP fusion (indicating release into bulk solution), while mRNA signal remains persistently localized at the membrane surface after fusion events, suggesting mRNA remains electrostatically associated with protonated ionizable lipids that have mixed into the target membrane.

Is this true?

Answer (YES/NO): NO